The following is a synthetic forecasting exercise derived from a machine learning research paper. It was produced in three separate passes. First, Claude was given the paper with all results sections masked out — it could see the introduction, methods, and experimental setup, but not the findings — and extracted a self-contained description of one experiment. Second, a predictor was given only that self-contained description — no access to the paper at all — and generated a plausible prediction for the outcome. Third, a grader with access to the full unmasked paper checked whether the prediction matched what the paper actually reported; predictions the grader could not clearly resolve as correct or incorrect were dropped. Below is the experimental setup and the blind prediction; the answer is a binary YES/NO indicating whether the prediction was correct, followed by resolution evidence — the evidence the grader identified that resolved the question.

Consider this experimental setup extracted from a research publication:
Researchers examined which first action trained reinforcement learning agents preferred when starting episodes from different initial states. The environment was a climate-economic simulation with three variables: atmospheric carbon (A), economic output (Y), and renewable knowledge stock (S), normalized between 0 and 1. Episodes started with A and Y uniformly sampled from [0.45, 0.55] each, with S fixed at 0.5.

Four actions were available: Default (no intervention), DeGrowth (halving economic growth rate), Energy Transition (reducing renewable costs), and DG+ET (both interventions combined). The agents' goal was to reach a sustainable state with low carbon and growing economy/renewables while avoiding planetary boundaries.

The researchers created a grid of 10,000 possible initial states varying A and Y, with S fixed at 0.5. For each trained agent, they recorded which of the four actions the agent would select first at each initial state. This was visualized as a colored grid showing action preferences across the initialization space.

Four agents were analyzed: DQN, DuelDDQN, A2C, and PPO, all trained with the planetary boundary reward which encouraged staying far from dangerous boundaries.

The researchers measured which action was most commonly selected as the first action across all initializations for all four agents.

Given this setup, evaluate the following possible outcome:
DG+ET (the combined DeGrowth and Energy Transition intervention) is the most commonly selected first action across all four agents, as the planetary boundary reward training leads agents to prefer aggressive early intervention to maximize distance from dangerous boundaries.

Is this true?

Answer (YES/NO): YES